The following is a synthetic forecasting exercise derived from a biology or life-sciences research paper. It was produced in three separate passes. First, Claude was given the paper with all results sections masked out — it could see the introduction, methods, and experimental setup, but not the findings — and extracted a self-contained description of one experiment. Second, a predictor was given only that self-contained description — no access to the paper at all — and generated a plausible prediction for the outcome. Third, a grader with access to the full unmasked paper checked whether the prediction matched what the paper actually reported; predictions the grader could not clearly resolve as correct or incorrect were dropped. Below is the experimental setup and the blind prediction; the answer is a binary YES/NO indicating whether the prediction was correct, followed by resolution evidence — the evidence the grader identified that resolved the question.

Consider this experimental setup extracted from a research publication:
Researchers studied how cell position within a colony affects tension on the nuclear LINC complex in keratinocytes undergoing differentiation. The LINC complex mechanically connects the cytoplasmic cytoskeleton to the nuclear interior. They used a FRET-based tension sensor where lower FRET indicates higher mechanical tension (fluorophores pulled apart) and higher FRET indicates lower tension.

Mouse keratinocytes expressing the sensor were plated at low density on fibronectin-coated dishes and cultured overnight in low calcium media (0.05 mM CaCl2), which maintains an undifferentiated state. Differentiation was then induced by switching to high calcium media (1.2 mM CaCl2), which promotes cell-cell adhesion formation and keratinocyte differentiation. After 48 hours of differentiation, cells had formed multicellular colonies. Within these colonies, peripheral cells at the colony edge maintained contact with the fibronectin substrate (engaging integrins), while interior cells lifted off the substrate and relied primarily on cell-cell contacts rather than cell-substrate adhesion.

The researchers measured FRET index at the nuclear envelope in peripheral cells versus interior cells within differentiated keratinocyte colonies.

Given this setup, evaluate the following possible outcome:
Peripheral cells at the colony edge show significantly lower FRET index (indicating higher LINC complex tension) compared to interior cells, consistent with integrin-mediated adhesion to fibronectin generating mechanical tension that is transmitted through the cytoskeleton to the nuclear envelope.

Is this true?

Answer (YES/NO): YES